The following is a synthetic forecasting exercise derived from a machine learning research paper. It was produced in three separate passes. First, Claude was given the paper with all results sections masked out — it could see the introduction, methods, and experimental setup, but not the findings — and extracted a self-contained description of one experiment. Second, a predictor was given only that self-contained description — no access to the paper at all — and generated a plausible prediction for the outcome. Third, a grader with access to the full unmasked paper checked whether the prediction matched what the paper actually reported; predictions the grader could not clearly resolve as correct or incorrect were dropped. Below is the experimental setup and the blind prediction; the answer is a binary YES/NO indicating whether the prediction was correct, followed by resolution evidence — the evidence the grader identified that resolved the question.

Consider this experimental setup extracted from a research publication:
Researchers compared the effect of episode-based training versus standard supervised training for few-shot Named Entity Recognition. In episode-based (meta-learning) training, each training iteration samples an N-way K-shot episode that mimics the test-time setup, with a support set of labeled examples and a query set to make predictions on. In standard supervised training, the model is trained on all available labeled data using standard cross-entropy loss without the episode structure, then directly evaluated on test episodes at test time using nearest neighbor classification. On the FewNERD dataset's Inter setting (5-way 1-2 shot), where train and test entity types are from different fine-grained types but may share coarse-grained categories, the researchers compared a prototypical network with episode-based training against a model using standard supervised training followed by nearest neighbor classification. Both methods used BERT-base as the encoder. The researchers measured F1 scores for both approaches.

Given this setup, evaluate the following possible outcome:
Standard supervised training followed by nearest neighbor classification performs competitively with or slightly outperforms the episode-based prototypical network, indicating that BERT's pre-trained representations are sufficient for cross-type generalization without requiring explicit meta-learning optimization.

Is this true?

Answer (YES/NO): NO